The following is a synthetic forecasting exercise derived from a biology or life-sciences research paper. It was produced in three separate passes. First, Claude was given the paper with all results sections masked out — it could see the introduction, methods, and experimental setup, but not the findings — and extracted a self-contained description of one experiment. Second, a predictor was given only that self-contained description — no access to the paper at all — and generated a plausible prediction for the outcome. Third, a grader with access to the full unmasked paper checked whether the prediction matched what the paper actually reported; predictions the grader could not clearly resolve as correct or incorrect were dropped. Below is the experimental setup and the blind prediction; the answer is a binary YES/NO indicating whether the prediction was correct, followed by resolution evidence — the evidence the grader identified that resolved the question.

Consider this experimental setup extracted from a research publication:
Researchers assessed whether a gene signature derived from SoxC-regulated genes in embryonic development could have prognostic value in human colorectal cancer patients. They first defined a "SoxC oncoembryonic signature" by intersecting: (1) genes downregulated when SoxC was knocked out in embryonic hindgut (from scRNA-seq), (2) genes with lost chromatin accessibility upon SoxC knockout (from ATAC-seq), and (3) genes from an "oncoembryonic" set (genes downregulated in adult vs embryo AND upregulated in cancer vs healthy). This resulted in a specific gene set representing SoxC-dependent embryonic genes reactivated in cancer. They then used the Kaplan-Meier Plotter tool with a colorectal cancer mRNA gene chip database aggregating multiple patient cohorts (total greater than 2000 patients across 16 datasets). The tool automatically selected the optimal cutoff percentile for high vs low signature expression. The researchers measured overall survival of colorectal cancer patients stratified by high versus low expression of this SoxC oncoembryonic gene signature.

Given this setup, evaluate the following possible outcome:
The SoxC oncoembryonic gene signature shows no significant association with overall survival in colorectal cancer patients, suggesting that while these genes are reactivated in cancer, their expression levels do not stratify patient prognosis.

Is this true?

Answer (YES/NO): NO